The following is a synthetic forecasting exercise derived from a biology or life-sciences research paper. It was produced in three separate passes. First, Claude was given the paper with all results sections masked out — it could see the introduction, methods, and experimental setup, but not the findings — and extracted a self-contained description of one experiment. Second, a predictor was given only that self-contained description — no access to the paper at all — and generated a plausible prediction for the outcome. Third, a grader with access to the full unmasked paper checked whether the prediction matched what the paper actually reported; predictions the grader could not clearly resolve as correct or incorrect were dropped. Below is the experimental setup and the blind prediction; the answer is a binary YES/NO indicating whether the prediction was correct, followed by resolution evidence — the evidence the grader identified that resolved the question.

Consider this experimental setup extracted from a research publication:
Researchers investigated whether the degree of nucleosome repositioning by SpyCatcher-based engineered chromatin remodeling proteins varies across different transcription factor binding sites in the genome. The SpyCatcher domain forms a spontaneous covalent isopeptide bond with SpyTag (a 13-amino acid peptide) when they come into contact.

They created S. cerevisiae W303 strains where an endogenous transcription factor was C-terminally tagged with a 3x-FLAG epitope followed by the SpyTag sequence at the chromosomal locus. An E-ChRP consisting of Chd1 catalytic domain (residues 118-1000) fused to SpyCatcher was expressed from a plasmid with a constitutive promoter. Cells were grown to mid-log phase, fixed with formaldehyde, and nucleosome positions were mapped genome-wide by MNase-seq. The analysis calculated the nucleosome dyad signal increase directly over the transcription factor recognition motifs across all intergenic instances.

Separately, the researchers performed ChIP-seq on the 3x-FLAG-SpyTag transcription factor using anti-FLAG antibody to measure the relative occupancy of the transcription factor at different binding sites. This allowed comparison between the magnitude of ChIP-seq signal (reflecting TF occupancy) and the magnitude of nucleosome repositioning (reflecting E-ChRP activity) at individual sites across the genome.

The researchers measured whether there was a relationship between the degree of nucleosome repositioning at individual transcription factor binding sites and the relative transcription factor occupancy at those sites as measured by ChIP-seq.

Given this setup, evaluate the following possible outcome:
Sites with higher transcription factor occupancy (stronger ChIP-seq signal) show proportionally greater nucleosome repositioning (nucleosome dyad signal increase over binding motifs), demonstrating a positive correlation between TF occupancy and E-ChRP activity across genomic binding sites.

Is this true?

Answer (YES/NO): NO